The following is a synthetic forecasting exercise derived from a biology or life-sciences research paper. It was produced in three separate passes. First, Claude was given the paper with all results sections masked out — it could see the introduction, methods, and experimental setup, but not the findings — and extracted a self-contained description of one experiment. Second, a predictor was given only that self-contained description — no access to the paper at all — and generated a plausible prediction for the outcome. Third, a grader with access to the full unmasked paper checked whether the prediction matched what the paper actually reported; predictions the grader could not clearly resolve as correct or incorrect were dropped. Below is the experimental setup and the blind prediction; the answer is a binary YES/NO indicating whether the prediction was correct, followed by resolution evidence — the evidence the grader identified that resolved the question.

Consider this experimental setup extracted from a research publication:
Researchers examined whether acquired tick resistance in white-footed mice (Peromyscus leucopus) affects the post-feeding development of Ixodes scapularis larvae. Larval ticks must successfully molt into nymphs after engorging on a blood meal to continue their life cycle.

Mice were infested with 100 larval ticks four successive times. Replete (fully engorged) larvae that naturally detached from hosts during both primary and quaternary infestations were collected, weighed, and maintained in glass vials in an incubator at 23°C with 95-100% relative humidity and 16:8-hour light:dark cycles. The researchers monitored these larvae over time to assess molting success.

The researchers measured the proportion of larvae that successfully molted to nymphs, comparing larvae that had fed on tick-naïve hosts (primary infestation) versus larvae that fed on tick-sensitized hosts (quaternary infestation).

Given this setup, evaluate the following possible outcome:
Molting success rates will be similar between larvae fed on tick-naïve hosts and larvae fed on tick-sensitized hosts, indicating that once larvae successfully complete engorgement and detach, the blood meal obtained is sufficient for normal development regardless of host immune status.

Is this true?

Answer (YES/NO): YES